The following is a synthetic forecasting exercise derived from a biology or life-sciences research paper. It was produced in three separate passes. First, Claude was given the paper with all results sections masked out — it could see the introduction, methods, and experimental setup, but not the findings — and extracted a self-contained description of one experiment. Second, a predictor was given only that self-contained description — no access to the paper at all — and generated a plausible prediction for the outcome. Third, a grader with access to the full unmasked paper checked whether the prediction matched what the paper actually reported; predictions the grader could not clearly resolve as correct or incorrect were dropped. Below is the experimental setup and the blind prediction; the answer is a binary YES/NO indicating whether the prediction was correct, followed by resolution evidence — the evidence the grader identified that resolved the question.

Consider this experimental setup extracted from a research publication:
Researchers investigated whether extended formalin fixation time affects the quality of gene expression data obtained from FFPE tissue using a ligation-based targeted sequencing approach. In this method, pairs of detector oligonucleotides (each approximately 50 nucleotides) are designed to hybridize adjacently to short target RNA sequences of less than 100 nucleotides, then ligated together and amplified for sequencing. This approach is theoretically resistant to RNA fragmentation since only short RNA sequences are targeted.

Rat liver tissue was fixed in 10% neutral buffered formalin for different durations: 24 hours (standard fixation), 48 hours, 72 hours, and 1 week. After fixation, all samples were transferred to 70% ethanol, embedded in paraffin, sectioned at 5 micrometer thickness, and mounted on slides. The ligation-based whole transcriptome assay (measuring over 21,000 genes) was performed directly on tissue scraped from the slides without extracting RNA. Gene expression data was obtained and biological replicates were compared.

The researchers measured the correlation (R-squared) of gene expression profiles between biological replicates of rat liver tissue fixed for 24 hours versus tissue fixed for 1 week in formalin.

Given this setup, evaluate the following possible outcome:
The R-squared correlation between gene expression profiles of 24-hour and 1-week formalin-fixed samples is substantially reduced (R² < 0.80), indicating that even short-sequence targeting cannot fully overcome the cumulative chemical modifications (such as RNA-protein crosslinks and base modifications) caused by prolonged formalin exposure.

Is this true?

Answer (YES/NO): NO